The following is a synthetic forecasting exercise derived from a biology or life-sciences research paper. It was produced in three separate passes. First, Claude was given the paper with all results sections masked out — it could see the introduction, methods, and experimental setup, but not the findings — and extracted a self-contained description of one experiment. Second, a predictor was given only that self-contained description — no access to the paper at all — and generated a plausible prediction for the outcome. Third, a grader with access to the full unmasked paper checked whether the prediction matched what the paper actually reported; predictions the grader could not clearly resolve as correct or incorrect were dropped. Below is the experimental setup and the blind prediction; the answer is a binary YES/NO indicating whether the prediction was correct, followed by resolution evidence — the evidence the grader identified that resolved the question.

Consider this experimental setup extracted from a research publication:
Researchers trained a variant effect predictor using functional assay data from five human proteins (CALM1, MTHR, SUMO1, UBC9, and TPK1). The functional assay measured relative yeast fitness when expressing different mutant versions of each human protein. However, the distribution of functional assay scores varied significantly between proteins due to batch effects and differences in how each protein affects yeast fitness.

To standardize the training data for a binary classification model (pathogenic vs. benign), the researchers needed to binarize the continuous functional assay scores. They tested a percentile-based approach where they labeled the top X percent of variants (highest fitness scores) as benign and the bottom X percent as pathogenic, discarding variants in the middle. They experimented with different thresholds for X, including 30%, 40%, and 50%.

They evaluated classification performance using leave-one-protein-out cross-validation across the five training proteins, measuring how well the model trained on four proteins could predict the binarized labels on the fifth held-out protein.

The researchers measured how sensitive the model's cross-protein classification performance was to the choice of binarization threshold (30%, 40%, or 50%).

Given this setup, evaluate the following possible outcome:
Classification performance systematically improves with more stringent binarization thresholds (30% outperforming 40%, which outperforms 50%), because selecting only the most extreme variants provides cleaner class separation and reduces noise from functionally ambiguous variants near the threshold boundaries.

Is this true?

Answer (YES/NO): NO